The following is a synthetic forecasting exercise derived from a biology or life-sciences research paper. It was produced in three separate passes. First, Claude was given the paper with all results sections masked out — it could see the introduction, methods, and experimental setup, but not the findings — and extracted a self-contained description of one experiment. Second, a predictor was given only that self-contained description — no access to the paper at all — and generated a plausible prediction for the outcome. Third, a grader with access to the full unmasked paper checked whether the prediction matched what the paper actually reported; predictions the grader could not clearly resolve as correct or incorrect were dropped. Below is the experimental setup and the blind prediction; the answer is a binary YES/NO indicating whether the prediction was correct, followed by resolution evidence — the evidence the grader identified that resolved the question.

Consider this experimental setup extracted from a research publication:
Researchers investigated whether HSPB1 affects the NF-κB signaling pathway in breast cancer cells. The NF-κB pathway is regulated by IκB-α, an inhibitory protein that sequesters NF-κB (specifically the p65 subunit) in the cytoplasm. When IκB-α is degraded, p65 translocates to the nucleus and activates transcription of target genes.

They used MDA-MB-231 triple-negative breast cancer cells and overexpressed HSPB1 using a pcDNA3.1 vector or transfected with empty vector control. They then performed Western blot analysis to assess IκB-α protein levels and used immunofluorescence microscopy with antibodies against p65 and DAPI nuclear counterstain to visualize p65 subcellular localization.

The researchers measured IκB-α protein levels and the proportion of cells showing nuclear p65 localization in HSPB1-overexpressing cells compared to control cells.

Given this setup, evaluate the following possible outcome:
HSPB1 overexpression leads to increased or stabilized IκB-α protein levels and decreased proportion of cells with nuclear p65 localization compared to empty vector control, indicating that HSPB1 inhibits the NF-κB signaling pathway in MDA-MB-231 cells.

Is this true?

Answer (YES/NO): NO